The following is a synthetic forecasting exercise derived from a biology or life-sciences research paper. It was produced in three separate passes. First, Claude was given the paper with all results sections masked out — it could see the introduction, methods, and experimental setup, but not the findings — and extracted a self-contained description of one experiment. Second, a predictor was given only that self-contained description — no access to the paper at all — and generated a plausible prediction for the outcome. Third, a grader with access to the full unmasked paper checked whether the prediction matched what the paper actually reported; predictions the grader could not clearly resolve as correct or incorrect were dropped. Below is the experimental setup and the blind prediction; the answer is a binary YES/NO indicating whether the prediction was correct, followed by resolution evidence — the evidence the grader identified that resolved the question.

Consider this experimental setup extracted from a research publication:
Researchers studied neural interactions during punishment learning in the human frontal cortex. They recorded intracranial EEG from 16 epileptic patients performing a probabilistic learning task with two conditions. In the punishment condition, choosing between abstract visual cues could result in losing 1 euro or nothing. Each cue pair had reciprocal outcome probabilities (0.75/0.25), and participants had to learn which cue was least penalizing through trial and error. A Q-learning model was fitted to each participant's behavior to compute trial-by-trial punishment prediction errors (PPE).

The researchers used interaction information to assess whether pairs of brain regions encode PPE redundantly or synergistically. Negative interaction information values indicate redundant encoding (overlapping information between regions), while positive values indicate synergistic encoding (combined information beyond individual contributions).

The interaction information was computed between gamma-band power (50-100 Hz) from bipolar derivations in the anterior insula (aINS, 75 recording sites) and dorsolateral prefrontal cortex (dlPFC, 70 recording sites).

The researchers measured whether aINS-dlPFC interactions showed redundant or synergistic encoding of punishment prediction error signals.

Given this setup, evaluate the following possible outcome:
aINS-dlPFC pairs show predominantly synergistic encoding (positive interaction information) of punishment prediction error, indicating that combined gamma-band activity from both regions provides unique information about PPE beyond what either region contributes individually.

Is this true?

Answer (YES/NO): NO